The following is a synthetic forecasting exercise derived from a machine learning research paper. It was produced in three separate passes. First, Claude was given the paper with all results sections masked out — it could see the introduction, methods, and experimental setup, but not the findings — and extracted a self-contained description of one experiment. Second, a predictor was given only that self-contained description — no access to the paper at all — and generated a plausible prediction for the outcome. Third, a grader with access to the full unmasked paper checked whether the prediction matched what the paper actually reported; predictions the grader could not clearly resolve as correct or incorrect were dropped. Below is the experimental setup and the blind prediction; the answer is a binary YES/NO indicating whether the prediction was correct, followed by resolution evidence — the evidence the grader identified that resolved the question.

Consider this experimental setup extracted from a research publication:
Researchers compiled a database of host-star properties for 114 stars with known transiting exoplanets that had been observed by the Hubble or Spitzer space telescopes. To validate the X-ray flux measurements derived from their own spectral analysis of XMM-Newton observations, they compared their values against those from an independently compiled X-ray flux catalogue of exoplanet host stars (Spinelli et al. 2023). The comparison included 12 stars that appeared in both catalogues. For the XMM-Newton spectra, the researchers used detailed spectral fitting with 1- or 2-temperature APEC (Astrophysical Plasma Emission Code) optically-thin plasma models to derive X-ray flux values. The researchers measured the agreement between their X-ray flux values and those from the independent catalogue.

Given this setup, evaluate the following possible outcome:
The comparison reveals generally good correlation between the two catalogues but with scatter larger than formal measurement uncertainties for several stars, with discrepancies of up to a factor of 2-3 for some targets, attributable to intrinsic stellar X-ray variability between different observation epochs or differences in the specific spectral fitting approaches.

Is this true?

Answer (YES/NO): NO